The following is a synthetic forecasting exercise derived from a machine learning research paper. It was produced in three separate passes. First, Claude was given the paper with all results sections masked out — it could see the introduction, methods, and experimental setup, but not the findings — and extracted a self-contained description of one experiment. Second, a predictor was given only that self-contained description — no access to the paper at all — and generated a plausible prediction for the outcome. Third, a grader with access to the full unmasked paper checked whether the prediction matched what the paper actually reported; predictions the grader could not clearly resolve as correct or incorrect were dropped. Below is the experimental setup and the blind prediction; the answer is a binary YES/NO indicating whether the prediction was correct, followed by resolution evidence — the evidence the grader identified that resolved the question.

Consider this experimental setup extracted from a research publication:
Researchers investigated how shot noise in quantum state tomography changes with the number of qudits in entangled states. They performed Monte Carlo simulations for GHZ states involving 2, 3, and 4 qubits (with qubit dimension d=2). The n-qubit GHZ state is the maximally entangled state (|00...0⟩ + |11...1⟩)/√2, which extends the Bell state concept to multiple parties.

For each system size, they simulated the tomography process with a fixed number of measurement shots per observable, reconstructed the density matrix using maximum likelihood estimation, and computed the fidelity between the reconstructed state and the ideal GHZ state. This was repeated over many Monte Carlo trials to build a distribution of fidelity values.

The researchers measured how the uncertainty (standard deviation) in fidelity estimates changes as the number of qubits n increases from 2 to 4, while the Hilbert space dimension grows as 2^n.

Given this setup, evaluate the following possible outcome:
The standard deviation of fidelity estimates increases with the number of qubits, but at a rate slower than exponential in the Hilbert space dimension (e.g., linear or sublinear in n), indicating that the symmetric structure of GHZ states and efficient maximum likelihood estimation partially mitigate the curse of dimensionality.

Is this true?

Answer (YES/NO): NO